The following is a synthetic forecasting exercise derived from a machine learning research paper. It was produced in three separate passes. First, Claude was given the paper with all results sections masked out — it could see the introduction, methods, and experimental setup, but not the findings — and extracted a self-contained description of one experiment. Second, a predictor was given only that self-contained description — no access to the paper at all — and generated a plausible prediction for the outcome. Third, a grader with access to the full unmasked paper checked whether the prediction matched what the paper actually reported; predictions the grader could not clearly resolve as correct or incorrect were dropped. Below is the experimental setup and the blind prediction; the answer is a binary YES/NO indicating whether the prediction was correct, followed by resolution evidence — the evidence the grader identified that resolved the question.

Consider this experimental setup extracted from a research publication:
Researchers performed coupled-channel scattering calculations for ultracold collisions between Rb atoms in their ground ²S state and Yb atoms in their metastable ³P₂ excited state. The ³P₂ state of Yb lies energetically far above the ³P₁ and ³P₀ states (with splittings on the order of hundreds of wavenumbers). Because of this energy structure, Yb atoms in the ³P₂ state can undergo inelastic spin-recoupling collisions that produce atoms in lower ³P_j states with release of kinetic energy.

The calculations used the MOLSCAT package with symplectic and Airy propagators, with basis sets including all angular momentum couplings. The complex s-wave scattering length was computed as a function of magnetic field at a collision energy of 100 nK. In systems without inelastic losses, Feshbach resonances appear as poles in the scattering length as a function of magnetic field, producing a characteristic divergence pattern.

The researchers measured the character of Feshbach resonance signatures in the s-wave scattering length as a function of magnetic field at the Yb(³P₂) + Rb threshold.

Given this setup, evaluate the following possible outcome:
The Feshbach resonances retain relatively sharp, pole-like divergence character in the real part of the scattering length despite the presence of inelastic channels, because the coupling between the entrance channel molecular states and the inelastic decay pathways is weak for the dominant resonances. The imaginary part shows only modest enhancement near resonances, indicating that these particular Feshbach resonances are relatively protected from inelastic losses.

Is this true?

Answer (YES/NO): NO